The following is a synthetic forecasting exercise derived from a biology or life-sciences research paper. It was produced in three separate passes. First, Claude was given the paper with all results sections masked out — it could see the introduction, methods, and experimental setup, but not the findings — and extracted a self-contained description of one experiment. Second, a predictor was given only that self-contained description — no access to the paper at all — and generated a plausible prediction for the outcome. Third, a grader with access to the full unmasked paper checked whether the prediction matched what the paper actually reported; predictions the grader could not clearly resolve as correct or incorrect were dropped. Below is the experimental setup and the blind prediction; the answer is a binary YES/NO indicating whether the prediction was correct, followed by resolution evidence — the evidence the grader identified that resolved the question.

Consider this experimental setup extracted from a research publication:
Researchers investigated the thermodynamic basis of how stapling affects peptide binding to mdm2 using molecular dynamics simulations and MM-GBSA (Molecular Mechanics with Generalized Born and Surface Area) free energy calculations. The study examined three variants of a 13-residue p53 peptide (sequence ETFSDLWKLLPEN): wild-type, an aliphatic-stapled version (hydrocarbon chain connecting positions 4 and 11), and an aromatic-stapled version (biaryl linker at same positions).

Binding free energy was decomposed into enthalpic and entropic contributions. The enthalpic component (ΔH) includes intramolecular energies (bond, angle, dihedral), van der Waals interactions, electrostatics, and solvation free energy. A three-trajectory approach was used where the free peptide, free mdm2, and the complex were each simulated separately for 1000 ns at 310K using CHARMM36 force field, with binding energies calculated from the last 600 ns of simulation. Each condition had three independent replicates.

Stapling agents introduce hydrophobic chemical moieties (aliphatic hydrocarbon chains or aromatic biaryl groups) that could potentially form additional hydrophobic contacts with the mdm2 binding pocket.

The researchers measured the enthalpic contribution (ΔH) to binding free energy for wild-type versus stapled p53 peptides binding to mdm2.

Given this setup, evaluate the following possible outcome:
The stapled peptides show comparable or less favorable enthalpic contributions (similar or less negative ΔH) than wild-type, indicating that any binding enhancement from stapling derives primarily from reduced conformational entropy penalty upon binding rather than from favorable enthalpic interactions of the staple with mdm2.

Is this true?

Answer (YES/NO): YES